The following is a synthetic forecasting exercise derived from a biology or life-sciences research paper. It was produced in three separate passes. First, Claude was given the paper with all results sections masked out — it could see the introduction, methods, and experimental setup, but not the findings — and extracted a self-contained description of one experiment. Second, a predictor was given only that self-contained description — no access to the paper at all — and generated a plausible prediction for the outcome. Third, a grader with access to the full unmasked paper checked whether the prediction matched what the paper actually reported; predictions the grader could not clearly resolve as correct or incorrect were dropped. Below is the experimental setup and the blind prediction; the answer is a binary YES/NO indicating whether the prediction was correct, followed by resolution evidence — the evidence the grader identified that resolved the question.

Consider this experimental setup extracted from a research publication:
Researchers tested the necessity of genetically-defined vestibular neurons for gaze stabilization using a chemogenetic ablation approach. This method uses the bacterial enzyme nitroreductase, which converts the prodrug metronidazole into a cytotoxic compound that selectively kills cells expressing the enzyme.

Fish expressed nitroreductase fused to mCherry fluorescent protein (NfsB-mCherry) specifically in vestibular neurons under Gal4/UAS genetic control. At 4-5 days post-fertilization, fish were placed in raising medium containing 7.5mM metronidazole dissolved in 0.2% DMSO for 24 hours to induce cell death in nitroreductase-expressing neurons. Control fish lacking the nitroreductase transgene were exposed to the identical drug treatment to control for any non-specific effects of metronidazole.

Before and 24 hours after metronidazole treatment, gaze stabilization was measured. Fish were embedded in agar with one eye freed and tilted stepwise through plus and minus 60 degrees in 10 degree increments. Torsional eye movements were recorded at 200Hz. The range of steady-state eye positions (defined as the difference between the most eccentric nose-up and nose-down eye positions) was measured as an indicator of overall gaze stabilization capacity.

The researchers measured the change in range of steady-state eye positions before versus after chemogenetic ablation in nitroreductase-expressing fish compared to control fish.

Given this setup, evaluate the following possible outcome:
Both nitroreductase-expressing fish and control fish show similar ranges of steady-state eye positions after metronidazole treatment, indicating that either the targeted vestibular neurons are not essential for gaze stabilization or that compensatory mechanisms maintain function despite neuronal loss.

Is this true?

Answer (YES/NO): NO